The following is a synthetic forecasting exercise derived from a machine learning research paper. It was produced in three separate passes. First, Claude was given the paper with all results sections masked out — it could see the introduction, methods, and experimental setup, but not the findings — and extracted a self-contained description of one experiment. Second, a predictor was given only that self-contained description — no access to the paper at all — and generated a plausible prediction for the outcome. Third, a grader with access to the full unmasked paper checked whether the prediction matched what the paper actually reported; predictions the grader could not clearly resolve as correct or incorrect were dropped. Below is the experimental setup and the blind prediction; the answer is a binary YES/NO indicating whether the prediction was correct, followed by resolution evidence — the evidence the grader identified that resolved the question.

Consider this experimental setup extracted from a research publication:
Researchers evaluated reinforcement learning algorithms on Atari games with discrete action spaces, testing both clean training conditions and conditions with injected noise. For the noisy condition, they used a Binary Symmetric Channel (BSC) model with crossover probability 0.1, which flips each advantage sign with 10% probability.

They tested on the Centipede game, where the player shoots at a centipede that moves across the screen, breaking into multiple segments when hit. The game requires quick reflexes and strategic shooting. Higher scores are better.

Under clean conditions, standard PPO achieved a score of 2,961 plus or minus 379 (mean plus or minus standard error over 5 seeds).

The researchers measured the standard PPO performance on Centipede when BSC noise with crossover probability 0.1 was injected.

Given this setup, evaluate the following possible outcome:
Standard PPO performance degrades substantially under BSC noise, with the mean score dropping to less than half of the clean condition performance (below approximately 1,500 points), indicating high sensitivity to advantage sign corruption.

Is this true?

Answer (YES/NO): NO